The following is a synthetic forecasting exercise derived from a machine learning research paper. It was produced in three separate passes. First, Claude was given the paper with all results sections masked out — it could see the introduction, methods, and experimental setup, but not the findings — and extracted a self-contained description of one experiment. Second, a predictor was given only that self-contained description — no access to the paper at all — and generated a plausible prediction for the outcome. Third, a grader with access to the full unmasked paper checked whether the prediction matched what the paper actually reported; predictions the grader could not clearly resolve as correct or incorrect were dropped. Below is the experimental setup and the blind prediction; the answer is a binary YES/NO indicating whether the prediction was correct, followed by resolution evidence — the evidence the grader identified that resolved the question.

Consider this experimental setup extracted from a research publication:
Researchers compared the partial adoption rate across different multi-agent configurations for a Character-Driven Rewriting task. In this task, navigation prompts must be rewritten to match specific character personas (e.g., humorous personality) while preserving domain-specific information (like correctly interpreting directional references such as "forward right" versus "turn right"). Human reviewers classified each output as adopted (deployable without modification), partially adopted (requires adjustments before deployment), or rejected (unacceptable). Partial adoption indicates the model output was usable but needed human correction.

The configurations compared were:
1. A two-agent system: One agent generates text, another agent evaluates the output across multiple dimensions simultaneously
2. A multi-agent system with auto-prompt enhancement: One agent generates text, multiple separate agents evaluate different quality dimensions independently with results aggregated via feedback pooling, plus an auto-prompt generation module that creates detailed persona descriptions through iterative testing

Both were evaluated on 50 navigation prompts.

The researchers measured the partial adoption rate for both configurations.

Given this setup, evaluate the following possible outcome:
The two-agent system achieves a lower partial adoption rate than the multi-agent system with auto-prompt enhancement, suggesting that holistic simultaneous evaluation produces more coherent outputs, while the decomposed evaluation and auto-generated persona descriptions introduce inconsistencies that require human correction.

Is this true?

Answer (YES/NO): NO